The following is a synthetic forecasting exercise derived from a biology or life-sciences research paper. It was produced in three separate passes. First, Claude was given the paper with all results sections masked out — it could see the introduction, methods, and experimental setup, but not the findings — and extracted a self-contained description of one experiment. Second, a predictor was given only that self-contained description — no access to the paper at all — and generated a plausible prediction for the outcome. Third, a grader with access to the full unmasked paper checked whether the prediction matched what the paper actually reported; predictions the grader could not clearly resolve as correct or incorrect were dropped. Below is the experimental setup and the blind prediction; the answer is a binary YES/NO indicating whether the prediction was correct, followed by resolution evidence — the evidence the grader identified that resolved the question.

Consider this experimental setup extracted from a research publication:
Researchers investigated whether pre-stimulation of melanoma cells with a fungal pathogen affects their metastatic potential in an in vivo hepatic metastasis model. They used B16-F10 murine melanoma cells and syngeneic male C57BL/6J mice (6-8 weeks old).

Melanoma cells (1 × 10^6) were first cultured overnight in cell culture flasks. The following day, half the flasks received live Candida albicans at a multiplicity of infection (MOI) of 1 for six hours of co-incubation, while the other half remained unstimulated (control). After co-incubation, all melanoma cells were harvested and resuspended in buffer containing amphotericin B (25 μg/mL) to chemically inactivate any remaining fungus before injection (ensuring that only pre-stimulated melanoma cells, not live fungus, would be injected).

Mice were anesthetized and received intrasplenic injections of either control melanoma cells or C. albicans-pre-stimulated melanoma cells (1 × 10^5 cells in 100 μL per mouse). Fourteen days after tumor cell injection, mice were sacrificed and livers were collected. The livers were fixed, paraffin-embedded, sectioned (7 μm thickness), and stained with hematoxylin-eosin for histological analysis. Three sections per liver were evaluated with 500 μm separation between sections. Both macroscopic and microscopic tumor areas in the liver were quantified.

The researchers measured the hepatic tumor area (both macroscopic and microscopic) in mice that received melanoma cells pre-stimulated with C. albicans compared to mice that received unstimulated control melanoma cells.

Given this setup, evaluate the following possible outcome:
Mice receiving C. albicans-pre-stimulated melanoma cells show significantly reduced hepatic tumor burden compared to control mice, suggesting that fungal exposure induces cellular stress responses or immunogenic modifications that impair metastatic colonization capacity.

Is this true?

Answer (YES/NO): NO